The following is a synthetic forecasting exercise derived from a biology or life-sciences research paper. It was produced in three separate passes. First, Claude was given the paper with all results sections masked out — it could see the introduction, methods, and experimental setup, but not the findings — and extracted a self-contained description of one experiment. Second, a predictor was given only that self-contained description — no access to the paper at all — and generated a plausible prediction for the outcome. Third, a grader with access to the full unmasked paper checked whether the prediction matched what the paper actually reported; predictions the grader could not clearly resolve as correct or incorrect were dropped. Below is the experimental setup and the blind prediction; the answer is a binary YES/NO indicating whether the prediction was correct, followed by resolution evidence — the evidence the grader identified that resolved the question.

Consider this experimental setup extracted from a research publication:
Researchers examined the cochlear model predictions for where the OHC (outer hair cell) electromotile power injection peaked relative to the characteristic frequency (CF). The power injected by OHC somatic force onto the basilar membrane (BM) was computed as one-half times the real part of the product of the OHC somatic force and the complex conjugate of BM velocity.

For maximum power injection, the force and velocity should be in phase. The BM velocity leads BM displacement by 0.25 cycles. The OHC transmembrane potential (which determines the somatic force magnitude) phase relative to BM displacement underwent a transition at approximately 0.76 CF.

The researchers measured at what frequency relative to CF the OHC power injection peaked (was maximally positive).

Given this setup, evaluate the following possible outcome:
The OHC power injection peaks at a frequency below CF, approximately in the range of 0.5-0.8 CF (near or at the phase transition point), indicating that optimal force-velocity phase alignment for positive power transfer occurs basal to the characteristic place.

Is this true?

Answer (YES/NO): NO